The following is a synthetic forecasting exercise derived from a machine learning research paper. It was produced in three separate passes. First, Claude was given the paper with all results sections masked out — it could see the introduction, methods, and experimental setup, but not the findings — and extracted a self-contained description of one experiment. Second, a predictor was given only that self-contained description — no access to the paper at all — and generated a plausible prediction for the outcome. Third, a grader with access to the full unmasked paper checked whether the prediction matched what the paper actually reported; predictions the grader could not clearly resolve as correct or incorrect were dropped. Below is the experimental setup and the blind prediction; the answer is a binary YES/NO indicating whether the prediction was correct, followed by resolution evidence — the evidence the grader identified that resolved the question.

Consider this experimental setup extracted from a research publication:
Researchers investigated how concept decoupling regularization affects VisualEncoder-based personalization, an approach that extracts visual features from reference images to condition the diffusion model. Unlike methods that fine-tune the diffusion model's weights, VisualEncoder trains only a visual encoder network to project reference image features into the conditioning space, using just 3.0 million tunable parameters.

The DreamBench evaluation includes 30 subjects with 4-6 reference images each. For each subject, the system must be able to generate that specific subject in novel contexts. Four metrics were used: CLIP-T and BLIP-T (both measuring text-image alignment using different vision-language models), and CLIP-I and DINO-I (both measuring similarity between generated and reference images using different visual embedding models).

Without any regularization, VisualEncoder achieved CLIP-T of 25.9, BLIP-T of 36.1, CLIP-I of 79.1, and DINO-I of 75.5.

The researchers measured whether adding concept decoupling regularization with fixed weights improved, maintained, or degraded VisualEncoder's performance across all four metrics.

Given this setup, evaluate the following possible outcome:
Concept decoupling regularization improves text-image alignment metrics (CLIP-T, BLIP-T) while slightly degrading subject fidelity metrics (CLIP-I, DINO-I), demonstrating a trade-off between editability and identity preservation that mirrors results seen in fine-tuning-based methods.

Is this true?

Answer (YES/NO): NO